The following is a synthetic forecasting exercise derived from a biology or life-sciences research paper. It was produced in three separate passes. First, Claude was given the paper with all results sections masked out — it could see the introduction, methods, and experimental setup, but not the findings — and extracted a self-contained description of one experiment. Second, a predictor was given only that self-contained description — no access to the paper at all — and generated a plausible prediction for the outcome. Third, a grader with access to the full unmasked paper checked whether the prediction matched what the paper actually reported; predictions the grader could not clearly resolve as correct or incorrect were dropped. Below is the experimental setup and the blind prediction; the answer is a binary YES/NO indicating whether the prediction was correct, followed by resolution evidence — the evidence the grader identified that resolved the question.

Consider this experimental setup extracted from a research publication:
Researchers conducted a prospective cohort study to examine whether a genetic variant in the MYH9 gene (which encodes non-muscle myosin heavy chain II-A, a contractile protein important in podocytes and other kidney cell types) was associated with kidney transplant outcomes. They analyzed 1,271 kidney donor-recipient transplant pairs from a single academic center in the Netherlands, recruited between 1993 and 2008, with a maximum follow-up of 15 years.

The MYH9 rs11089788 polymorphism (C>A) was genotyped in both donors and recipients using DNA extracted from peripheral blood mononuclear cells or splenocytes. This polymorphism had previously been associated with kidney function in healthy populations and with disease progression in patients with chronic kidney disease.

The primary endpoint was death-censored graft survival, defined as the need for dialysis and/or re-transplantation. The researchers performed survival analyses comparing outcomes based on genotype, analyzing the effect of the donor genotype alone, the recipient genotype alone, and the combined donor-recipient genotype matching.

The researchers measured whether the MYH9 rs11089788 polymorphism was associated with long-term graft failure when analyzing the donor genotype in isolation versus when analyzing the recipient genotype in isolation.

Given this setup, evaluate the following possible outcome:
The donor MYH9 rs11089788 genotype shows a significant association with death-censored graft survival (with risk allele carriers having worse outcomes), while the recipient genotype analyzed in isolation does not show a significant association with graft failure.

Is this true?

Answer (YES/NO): NO